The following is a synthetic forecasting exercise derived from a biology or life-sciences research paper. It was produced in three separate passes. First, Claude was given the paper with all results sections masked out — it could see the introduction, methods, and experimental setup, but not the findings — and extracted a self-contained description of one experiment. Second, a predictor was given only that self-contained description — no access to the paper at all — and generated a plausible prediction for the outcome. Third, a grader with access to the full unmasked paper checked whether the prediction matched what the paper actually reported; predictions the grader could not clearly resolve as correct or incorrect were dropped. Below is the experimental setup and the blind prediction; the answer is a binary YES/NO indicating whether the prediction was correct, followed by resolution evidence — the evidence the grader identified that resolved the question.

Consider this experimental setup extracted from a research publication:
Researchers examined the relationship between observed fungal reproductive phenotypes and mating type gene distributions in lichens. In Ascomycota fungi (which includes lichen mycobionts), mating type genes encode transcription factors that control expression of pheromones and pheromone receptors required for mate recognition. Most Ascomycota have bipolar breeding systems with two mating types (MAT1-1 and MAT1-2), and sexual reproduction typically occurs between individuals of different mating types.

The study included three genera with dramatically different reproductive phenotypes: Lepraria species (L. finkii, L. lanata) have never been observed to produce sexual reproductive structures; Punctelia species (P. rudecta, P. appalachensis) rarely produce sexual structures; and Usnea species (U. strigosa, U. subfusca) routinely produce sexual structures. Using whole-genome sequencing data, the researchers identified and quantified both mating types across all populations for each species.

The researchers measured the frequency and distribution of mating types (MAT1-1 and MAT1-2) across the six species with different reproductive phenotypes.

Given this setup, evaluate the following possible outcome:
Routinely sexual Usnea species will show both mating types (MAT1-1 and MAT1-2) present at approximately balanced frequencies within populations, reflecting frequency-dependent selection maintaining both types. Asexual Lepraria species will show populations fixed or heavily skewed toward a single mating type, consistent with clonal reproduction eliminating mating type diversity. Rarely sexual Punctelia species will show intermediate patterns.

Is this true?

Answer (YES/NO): NO